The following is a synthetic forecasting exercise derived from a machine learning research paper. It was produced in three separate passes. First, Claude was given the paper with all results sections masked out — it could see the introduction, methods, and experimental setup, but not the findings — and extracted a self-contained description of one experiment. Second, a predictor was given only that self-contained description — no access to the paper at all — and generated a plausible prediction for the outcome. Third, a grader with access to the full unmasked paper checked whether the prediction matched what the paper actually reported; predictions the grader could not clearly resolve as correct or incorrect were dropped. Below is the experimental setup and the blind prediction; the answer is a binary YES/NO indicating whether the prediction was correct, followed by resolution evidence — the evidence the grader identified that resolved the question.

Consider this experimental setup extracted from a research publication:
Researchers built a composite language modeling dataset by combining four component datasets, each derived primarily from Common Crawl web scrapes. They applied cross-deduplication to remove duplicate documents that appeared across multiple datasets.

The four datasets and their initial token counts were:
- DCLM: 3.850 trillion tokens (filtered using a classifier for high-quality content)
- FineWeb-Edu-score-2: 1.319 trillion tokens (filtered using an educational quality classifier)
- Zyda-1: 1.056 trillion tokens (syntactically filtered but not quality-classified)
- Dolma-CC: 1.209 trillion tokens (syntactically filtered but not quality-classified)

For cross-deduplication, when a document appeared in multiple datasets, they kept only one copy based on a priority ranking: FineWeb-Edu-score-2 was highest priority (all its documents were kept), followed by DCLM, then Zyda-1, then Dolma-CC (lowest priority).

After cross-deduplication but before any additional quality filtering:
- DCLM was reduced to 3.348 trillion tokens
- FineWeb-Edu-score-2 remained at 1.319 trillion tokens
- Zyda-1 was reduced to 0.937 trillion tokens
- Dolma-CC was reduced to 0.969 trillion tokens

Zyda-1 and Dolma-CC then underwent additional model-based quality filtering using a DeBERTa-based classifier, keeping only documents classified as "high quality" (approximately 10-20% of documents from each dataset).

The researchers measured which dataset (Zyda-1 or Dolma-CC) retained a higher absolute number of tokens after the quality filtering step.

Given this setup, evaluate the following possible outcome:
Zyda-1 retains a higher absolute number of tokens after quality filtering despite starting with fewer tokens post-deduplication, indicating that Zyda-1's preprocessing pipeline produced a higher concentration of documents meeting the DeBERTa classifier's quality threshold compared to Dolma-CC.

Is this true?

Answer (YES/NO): NO